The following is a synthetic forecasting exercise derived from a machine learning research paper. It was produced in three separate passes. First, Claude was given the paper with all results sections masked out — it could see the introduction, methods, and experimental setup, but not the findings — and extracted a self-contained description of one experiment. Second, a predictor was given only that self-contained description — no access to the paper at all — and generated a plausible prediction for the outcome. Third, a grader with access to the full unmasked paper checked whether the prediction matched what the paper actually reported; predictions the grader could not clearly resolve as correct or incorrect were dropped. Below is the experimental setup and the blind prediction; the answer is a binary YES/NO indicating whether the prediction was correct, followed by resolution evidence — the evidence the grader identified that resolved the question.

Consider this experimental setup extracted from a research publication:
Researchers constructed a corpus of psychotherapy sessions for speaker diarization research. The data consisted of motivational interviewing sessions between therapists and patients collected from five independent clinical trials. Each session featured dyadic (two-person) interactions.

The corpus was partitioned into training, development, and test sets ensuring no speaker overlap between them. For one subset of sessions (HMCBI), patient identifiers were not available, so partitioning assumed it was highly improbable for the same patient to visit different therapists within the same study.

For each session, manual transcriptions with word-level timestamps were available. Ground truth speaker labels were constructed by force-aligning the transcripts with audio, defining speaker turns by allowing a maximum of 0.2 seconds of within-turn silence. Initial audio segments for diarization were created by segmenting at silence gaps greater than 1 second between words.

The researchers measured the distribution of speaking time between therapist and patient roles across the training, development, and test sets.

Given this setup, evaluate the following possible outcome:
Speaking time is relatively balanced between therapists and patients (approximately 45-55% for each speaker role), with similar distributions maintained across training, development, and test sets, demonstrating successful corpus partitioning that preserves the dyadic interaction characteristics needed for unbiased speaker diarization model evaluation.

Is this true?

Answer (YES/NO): NO